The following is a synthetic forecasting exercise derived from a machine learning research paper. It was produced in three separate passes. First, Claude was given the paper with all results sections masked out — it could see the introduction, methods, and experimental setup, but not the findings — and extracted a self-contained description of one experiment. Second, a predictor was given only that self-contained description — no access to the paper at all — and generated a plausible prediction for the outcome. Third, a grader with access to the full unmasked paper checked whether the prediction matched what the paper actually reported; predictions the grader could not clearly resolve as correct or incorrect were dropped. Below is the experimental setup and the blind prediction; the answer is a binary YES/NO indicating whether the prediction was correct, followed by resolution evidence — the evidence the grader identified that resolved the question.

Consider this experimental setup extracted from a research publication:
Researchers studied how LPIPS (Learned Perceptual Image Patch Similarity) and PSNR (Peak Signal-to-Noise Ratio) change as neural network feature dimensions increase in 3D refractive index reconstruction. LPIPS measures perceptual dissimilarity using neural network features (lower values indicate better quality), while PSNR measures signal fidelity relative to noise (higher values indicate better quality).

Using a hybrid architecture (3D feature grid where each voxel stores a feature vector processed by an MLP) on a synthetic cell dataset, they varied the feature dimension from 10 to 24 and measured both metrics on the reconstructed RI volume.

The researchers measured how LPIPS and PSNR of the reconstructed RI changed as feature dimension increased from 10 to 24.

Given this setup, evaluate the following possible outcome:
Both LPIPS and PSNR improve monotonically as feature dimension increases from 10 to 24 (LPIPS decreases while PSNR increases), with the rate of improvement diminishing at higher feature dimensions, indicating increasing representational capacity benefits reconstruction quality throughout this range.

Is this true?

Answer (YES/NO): NO